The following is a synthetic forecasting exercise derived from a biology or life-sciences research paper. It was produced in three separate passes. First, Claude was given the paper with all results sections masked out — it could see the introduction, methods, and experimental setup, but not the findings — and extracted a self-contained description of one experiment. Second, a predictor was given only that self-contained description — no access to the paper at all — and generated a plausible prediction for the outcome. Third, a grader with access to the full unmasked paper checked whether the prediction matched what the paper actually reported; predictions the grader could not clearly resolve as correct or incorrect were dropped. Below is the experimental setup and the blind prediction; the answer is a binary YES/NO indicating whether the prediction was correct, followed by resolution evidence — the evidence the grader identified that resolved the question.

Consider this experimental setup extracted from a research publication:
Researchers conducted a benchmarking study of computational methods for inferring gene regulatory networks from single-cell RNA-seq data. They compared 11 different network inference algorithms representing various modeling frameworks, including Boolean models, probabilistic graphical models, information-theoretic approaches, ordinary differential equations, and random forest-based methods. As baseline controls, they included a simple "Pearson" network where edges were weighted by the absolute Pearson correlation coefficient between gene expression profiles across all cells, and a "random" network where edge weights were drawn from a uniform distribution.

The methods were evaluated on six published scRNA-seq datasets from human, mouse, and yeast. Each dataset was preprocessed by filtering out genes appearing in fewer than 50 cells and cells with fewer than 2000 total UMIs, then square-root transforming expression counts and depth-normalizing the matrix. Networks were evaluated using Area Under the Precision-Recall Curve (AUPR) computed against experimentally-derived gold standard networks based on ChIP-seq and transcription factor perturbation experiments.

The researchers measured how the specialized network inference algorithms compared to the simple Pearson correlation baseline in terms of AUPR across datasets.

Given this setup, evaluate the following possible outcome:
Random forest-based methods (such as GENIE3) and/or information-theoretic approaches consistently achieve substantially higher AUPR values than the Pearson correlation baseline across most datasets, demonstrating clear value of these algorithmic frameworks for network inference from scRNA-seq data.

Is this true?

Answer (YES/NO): NO